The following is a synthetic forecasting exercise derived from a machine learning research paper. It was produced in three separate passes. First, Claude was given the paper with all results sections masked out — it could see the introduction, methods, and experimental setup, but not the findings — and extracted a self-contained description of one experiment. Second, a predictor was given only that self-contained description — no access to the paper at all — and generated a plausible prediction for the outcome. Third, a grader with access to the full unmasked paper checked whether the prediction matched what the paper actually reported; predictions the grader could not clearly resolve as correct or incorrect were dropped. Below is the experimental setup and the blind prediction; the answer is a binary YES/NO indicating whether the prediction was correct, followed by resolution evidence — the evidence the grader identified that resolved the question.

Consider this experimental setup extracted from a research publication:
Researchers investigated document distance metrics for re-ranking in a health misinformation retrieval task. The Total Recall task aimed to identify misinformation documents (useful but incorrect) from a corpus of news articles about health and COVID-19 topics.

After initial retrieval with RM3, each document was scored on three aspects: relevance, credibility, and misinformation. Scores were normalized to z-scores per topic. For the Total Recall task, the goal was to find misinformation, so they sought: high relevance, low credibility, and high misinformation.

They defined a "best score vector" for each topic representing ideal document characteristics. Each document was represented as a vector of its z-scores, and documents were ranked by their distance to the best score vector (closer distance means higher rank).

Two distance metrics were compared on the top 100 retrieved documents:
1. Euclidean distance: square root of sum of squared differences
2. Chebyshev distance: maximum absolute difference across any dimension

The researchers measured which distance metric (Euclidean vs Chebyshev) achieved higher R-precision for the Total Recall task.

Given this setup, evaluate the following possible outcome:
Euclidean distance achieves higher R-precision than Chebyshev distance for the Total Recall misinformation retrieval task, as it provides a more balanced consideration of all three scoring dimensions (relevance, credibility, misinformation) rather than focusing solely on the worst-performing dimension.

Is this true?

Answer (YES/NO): YES